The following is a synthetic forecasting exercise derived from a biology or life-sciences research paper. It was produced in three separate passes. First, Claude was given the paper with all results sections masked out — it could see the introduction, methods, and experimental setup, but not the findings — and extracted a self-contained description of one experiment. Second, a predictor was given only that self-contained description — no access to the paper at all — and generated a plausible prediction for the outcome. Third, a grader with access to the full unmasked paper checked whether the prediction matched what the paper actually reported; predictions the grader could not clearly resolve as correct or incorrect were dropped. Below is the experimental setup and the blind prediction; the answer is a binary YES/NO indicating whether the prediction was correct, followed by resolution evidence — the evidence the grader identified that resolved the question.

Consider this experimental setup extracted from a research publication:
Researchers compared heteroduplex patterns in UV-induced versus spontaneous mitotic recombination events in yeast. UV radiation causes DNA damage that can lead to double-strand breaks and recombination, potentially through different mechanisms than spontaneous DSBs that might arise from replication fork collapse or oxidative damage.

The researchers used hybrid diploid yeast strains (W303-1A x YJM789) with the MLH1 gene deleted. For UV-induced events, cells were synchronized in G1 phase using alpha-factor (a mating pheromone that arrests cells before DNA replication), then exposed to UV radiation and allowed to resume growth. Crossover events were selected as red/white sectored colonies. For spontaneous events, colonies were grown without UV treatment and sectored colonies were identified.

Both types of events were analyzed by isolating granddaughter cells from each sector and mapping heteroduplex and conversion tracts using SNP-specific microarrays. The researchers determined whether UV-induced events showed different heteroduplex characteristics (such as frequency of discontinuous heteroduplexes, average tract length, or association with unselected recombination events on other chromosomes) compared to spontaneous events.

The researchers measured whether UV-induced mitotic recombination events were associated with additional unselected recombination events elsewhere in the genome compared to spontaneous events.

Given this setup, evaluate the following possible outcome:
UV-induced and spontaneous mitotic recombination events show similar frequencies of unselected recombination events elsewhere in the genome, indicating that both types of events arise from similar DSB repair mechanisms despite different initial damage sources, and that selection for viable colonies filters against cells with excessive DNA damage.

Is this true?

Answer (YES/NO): NO